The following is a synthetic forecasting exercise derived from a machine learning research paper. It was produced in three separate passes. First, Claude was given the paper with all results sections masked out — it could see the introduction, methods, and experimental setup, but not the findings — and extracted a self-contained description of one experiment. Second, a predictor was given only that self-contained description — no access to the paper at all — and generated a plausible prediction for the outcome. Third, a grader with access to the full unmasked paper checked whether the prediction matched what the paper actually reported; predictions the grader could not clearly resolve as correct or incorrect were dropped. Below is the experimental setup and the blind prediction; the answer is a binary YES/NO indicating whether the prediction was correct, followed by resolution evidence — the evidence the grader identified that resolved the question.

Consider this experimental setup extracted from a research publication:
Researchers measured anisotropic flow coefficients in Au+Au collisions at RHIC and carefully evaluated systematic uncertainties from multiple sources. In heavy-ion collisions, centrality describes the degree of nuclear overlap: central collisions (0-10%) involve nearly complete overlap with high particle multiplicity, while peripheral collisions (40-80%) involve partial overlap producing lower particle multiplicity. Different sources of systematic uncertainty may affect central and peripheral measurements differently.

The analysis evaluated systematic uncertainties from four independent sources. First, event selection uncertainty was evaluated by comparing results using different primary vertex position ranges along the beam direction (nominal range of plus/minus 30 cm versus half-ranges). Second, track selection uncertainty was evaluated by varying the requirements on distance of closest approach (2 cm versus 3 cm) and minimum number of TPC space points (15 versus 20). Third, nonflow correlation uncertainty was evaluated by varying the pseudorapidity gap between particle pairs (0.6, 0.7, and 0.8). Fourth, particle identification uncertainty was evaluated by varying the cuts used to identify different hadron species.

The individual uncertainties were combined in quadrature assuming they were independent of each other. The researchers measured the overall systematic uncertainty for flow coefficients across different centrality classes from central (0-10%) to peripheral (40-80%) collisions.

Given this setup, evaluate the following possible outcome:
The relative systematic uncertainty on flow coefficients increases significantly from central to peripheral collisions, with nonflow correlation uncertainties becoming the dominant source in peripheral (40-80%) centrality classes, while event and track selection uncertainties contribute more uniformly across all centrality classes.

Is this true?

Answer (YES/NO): NO